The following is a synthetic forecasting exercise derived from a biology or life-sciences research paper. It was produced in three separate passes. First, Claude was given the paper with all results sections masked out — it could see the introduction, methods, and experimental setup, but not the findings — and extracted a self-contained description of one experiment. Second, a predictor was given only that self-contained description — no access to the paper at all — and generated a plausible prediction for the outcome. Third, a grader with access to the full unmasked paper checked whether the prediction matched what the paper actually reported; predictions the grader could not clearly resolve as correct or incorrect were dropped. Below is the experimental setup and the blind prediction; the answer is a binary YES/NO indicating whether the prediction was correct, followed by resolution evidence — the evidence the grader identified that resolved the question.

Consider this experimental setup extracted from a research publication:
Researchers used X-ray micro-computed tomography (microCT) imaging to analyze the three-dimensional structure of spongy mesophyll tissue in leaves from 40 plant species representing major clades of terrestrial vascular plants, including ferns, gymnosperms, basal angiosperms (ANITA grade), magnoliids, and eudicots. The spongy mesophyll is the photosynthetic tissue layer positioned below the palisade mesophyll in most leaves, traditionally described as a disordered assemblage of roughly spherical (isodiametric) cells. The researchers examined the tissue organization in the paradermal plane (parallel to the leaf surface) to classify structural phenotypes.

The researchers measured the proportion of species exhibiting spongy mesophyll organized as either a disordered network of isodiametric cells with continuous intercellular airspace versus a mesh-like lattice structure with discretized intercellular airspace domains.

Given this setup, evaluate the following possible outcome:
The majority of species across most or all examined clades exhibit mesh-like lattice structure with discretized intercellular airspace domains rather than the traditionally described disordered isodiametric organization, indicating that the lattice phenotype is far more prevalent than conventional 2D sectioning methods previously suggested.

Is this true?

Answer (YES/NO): YES